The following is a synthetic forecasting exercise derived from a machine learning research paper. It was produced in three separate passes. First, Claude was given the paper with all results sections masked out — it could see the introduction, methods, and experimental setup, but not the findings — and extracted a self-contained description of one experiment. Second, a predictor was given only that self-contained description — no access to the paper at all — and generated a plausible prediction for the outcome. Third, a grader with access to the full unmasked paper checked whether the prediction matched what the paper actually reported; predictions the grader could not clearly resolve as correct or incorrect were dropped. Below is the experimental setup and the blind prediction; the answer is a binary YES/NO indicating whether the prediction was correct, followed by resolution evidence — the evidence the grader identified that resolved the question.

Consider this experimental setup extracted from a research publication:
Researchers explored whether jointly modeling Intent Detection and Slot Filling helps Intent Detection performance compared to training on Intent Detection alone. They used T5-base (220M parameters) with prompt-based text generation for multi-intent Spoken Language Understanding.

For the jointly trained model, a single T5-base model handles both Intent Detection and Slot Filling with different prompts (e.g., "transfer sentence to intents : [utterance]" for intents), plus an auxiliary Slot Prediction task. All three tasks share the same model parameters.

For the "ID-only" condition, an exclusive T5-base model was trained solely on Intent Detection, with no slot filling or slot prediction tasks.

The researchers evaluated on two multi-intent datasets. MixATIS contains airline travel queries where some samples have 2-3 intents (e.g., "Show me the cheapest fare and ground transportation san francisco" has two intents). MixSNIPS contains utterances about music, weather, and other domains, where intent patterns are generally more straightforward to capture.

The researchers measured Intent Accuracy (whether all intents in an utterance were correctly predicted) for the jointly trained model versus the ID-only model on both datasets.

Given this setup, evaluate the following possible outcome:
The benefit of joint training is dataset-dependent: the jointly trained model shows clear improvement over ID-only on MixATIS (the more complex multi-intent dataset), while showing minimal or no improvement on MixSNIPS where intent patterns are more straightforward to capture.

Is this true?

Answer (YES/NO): YES